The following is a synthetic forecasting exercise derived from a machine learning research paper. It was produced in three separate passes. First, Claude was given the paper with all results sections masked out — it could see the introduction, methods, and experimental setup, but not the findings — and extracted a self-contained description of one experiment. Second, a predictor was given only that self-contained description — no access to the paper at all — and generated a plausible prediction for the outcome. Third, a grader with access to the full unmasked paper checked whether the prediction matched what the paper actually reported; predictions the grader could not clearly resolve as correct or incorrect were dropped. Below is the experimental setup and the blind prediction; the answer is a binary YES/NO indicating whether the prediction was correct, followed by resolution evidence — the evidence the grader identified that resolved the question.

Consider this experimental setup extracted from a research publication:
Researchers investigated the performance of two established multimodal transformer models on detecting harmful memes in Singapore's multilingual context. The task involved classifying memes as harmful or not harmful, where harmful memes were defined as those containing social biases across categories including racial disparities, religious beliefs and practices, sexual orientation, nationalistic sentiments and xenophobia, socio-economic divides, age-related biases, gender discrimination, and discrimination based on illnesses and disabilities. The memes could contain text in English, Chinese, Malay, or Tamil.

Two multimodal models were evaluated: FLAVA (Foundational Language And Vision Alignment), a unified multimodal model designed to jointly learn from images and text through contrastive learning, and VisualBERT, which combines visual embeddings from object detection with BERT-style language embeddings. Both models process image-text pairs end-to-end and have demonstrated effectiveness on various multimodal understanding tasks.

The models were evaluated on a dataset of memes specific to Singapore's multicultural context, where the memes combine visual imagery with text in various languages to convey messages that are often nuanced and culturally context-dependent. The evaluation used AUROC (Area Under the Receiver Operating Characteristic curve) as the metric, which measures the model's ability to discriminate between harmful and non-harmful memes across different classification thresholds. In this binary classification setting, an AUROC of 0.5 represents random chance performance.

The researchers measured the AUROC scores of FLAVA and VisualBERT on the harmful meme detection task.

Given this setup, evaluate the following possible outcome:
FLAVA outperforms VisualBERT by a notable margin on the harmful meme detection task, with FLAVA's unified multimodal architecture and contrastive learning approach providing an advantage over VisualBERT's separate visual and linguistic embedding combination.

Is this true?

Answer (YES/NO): NO